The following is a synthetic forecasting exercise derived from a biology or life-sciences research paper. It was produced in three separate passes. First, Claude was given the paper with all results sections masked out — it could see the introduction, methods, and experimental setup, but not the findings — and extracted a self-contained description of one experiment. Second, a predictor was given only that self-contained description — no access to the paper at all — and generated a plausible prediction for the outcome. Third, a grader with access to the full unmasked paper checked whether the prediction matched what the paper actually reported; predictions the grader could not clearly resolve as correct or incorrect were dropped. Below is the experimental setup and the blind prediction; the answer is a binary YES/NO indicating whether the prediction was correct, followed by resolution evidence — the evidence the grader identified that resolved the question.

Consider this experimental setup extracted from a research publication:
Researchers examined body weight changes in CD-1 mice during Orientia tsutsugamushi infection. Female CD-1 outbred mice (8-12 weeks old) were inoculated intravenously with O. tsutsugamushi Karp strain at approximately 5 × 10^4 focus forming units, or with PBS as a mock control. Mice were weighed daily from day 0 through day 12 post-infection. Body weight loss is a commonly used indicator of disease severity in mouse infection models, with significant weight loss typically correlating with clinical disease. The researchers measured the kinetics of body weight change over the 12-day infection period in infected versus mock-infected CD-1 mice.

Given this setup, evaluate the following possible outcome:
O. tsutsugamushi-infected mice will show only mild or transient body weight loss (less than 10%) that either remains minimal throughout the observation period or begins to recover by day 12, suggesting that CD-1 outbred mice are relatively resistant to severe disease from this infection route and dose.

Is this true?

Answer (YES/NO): NO